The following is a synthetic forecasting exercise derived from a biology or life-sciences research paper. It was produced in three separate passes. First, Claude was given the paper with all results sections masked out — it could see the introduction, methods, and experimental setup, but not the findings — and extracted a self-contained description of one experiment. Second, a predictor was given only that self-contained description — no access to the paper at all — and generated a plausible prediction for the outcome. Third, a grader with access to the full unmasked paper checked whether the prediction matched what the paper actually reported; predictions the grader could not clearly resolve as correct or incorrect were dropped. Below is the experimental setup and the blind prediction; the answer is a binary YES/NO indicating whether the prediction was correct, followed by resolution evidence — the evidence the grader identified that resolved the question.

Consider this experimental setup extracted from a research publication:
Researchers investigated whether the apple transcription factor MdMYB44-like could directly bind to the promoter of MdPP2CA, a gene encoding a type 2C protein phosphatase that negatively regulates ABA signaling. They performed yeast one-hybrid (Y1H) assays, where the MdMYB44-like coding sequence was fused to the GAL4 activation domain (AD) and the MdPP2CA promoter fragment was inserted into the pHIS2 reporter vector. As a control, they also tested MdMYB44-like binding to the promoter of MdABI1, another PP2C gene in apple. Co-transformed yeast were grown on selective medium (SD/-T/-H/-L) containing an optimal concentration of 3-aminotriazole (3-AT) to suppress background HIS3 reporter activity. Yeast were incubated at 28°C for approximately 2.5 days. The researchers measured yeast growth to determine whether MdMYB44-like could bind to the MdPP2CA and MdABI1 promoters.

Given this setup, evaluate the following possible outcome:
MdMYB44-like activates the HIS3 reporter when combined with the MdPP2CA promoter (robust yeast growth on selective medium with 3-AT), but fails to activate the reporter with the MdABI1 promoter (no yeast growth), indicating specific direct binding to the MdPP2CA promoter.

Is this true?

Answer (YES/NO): YES